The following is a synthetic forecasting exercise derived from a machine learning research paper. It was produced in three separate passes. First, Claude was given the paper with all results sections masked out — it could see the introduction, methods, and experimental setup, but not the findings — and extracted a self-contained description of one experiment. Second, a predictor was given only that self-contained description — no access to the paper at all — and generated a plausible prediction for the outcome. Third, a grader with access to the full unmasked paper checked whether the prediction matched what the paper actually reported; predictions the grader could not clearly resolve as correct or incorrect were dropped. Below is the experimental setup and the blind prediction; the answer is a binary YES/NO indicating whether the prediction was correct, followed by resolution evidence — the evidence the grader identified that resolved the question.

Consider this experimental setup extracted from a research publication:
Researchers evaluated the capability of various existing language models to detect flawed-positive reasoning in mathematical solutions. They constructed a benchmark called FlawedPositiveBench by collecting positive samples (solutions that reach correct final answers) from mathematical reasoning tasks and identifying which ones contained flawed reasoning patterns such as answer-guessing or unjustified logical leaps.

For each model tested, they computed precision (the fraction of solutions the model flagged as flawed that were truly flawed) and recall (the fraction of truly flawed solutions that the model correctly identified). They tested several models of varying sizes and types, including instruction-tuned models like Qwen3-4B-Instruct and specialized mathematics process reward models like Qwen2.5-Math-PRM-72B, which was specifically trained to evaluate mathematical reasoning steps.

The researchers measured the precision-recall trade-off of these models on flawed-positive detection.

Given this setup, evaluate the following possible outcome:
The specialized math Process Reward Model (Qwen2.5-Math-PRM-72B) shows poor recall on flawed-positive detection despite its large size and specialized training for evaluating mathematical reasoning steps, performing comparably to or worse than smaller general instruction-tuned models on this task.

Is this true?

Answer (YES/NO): NO